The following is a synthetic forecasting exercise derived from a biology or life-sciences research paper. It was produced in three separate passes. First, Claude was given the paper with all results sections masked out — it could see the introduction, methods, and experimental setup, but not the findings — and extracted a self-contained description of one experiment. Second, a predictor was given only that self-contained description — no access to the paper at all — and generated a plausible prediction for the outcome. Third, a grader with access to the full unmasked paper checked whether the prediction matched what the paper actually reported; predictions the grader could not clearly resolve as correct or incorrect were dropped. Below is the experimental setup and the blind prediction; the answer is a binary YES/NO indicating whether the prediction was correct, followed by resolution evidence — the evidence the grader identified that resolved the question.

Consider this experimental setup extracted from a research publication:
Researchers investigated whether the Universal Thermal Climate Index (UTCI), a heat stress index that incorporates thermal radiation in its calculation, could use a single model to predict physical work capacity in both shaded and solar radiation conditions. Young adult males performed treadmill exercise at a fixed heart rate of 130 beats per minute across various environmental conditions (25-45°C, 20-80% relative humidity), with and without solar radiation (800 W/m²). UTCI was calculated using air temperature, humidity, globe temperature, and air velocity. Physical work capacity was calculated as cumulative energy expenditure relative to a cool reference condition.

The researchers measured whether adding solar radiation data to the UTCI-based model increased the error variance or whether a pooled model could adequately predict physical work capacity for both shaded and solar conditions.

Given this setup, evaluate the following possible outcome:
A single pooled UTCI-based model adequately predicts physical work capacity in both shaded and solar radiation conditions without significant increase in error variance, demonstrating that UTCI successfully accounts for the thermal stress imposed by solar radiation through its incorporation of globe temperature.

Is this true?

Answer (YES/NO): YES